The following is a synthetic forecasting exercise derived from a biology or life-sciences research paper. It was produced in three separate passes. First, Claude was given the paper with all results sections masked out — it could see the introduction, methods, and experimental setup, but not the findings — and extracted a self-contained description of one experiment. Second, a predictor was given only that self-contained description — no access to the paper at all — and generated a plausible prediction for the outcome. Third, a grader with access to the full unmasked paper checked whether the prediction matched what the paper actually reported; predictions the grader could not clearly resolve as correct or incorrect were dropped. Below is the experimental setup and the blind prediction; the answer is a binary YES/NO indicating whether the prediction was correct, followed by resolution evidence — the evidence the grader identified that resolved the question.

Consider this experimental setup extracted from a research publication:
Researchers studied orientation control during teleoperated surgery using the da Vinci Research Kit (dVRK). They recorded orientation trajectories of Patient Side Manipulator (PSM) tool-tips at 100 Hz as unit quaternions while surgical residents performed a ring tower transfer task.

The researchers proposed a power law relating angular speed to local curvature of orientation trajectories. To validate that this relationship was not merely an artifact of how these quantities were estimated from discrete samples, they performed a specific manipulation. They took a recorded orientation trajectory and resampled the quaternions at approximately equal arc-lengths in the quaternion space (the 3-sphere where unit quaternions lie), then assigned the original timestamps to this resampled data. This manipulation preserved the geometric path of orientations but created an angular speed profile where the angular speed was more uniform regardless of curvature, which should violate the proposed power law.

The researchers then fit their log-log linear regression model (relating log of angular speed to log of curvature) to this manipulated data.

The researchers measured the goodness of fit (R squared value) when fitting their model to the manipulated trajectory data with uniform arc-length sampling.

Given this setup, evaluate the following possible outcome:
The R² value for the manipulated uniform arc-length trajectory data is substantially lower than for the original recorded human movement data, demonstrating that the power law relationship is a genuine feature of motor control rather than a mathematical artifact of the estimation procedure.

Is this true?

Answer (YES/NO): YES